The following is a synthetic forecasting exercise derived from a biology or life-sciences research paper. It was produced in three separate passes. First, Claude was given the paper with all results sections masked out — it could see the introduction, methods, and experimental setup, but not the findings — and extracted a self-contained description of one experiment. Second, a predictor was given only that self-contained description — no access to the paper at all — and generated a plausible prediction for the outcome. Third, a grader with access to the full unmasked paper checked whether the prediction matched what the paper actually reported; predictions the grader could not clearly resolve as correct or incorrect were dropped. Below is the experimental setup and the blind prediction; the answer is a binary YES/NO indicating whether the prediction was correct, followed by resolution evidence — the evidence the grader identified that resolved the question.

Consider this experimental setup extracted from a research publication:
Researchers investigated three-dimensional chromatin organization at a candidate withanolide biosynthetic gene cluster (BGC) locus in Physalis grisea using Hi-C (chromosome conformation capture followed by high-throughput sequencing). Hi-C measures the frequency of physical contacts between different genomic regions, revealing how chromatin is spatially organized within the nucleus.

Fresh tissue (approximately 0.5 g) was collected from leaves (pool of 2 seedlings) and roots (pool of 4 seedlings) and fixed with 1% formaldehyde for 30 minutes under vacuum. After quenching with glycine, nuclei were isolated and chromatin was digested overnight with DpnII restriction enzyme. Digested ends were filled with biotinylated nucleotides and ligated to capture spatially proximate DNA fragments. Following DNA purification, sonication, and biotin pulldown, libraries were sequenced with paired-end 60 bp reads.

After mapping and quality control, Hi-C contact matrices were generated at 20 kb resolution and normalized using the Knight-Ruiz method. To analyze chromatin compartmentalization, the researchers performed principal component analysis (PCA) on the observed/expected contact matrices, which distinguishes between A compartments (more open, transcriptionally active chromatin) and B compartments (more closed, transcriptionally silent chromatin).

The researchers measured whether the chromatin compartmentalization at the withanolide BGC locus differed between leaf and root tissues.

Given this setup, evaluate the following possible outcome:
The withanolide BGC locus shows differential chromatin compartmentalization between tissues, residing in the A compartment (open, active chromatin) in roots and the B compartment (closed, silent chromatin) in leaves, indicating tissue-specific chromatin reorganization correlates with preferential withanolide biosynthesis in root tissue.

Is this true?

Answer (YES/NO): NO